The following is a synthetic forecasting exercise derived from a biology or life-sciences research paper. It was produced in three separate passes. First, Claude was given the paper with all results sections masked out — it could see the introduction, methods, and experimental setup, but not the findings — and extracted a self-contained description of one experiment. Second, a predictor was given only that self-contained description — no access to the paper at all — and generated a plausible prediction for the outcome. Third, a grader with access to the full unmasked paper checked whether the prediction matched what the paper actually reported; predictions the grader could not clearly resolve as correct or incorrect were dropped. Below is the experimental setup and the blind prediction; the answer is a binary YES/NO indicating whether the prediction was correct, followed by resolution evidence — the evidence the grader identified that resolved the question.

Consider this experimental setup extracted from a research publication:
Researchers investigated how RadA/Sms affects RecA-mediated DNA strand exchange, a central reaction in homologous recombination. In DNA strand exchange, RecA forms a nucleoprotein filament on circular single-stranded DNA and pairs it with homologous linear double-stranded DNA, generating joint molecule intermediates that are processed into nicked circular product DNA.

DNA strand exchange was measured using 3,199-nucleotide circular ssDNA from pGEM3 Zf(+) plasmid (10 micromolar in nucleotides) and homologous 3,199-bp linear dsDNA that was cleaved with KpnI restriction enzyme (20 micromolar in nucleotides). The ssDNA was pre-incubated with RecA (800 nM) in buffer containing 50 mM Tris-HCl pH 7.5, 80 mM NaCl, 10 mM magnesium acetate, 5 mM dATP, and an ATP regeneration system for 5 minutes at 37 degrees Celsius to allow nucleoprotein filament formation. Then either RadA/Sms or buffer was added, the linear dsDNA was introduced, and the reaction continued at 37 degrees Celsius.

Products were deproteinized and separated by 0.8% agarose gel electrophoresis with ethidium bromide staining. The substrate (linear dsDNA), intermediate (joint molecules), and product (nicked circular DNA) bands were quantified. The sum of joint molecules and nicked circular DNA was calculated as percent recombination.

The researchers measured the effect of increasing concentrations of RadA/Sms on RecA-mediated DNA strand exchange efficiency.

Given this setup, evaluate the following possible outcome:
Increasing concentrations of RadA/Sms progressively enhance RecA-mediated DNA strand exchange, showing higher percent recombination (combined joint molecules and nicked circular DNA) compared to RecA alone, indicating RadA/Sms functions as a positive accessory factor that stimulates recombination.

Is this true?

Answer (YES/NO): NO